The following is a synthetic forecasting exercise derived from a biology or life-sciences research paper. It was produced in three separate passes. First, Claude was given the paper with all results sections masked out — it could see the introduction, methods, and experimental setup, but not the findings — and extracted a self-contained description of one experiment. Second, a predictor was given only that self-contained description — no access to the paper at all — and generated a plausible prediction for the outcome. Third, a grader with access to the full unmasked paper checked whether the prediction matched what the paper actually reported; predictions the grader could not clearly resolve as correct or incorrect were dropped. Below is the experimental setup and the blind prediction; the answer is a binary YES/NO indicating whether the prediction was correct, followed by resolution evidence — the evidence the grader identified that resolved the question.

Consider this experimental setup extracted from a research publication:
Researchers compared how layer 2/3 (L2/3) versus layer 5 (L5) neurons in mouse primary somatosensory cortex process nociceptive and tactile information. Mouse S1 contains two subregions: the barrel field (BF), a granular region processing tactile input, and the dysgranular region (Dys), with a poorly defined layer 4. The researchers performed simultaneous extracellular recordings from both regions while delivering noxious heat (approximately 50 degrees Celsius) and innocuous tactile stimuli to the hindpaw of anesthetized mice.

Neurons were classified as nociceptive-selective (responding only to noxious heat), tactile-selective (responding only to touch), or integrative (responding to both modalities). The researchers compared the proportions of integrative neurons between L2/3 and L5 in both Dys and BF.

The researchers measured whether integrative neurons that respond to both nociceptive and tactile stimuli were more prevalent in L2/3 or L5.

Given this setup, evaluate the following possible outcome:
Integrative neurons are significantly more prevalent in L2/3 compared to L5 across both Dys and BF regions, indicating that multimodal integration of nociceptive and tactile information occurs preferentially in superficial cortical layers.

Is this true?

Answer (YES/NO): NO